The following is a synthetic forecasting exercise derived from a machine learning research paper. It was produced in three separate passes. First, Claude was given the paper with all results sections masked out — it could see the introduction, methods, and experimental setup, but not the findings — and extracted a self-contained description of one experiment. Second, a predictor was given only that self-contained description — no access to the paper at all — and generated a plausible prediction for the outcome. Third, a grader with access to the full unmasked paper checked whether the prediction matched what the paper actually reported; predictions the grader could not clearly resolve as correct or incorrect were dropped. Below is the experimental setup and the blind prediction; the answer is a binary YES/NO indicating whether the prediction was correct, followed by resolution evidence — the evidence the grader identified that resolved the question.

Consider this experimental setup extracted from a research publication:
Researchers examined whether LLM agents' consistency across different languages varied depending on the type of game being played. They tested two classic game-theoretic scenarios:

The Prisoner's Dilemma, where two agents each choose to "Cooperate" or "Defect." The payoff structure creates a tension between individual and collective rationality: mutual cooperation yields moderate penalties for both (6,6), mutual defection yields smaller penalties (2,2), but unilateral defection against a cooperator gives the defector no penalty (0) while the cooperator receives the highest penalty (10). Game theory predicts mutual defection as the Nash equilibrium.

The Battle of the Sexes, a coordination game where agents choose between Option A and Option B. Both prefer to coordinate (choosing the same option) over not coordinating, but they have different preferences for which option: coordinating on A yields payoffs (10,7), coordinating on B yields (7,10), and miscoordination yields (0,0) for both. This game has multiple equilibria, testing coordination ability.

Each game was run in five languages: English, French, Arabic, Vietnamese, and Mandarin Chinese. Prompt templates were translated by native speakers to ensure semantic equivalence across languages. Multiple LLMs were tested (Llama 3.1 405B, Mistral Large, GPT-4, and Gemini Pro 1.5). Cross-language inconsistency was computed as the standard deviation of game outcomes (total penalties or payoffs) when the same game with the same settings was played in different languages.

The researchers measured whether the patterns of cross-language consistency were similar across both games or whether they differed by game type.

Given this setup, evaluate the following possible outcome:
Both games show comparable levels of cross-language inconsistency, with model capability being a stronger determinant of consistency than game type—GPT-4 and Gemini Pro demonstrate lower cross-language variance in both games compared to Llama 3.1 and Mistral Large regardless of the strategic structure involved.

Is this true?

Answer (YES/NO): NO